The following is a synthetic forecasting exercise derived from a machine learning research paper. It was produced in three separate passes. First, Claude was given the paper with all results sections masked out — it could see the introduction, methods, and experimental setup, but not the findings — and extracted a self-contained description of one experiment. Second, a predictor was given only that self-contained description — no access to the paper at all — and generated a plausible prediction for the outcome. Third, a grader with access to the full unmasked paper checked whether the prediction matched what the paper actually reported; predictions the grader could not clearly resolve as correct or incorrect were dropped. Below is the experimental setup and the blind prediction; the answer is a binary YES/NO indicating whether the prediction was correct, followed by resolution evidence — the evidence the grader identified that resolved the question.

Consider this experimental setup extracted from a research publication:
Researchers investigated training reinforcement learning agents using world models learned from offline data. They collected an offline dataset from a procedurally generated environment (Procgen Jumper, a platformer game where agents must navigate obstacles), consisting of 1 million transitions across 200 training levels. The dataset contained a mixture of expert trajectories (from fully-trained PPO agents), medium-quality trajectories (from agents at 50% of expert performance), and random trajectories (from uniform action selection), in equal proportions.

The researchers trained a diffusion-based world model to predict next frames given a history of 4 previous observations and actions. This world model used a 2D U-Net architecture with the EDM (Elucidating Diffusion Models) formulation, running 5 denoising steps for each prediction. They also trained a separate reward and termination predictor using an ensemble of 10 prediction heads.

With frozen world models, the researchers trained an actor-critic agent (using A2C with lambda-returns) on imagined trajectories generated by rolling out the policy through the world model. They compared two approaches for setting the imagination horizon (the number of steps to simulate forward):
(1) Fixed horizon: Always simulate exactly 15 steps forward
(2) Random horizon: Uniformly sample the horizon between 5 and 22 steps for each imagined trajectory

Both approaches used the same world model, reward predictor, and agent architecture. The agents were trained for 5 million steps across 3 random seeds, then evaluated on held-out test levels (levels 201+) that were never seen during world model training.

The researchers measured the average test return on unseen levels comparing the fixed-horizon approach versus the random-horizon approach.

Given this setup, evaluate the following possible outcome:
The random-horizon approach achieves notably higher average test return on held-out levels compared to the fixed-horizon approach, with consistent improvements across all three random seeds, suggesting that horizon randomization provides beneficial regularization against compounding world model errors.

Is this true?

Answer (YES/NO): YES